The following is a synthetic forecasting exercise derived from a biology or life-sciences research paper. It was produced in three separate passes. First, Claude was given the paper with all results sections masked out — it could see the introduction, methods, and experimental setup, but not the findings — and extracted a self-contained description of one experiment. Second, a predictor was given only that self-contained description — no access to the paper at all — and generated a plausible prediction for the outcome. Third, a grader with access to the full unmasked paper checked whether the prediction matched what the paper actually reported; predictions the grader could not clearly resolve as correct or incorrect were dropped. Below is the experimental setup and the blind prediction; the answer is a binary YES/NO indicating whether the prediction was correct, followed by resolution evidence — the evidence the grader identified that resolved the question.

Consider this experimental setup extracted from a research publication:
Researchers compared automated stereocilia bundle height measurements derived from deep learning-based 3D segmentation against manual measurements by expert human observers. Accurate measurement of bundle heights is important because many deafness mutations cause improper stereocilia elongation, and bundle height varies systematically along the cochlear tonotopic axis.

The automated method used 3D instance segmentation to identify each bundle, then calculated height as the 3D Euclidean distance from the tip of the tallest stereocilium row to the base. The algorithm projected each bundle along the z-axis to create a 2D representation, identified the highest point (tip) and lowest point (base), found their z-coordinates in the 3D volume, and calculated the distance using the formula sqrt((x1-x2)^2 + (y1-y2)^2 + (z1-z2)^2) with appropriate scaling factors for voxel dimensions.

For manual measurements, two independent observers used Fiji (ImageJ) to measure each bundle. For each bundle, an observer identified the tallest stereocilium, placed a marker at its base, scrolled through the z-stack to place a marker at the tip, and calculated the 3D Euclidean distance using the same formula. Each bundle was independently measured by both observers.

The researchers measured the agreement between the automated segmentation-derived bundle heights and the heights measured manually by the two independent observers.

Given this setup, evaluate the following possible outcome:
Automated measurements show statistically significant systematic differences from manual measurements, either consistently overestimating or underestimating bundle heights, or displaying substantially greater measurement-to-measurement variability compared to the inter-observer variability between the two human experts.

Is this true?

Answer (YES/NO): NO